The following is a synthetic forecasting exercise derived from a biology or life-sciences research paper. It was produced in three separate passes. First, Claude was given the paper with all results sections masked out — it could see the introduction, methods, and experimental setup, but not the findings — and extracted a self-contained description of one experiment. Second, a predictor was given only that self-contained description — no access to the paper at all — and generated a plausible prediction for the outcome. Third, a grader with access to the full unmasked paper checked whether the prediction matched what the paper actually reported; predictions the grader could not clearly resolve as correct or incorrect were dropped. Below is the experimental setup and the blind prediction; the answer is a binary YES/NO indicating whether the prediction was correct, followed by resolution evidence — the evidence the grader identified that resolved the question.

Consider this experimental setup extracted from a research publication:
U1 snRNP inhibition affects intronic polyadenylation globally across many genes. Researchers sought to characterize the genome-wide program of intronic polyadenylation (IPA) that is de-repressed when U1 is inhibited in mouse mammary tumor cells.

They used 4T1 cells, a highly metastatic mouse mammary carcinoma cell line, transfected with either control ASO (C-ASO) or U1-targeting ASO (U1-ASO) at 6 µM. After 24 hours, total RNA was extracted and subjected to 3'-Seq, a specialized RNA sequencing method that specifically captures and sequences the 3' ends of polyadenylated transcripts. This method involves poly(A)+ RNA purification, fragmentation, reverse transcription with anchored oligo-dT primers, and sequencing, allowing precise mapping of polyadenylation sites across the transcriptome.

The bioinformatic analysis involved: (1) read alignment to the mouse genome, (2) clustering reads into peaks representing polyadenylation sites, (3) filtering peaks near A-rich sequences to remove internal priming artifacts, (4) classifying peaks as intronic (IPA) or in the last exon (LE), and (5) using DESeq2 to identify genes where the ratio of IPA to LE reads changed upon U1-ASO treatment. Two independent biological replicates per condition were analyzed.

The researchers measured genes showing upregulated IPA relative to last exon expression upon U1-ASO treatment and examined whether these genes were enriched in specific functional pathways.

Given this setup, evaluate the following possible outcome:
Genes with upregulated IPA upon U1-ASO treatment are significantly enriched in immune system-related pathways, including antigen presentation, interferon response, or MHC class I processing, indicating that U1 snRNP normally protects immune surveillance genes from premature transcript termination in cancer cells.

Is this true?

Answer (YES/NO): NO